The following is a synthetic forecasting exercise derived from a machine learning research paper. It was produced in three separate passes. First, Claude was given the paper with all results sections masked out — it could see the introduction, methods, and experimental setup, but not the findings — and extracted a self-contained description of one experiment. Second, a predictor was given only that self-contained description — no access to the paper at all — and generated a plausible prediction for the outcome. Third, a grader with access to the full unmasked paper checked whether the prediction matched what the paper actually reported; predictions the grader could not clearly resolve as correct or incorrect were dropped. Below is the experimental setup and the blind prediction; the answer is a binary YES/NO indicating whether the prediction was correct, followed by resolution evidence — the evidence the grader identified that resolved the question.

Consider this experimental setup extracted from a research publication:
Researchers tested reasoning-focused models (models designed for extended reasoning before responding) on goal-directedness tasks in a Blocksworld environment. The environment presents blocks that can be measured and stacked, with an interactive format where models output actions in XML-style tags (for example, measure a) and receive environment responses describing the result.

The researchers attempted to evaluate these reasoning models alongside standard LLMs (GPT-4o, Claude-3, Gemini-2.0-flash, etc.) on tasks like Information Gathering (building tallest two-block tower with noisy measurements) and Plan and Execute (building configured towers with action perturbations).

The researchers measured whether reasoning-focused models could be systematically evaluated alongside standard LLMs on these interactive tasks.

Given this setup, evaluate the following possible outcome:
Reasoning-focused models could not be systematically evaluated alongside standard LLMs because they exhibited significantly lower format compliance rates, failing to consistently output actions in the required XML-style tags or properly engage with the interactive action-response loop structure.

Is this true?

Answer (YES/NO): NO